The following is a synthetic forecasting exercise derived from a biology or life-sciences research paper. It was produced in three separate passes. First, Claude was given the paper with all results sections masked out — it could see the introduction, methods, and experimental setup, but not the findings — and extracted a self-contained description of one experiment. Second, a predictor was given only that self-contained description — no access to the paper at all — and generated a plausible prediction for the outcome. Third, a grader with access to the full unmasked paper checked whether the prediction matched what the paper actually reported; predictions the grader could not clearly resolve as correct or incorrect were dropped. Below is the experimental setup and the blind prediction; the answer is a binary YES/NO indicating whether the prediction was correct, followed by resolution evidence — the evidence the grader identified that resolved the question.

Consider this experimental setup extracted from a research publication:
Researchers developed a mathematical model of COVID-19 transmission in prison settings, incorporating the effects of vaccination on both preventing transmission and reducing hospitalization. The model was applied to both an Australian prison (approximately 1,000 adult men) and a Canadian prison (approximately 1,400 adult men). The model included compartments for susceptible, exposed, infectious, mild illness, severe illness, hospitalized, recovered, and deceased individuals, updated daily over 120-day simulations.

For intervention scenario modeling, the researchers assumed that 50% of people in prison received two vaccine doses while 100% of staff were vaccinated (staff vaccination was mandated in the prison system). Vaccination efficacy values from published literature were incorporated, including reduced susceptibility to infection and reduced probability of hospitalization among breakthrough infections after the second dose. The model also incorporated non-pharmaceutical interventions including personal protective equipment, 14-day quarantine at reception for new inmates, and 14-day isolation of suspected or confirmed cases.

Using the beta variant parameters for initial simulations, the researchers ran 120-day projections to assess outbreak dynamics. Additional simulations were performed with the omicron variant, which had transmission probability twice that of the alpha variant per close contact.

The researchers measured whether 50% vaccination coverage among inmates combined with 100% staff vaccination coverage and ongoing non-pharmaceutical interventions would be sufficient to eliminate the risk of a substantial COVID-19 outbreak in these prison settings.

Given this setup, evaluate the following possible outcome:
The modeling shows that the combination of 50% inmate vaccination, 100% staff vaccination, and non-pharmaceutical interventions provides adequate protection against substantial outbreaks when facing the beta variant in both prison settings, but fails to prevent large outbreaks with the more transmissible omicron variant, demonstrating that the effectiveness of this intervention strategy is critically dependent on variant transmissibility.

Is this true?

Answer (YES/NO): NO